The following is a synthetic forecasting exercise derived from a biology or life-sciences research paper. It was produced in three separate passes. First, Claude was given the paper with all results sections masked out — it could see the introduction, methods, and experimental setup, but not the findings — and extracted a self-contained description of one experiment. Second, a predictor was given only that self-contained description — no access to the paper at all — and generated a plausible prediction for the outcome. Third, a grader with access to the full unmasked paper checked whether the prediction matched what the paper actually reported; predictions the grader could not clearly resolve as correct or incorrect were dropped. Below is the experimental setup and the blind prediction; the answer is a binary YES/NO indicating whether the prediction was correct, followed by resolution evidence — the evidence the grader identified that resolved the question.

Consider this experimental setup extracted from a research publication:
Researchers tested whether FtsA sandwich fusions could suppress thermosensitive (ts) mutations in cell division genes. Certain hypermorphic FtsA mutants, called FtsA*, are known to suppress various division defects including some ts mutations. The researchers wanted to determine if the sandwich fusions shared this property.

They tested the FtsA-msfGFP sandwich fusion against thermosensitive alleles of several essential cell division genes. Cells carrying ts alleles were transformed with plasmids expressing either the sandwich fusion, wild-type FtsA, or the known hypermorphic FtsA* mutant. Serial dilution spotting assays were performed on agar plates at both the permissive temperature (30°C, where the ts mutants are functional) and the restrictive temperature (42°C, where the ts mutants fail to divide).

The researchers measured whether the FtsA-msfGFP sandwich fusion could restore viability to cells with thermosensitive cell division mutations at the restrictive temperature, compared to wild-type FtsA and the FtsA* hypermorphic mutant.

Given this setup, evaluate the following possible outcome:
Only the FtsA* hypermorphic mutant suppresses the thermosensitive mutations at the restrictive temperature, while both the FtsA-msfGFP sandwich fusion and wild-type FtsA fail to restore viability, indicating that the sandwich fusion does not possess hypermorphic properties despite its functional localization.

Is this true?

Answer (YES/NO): NO